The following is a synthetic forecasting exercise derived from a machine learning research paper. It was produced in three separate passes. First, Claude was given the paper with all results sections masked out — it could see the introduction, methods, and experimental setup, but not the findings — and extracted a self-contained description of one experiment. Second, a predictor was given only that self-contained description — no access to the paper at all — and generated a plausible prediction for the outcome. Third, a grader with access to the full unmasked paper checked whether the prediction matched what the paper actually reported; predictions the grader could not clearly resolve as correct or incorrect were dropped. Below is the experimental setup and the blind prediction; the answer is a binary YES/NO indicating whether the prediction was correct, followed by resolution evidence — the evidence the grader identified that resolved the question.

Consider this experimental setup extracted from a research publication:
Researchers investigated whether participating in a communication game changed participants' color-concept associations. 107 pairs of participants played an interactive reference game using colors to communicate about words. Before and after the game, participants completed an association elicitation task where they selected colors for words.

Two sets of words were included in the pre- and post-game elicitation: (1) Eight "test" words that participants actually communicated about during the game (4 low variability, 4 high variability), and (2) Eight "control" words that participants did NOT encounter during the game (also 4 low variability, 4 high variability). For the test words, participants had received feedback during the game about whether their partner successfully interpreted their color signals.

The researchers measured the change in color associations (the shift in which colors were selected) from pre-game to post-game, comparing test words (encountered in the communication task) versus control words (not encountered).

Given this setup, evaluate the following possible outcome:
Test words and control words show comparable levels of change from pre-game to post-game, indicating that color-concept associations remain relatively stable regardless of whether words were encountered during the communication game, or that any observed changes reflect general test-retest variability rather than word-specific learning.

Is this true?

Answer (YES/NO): NO